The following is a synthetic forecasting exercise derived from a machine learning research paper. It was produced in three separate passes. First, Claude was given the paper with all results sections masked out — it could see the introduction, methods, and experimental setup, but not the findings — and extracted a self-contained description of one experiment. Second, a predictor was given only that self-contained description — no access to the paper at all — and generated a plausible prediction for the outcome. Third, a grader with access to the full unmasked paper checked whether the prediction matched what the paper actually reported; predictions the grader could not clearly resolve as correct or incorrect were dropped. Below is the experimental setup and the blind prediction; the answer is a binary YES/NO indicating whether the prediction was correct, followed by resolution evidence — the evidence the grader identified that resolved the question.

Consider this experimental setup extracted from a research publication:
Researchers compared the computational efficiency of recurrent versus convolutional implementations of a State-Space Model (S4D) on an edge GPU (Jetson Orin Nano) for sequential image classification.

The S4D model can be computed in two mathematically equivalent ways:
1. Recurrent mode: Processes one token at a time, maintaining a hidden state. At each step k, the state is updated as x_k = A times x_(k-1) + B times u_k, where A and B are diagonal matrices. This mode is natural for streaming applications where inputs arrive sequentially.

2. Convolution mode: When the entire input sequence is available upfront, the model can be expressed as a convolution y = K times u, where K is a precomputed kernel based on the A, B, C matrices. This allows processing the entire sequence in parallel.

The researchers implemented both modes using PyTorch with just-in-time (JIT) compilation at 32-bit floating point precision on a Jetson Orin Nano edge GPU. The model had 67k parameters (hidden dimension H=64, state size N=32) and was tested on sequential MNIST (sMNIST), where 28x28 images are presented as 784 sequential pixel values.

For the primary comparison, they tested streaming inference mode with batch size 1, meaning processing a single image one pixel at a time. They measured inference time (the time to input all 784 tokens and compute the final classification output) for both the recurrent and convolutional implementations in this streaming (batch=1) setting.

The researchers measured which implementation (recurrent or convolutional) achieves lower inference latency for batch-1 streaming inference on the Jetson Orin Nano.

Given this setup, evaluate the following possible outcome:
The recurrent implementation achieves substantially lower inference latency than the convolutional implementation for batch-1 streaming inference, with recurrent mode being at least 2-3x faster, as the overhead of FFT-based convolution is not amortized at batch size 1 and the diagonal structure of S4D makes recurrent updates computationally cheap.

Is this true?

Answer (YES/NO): NO